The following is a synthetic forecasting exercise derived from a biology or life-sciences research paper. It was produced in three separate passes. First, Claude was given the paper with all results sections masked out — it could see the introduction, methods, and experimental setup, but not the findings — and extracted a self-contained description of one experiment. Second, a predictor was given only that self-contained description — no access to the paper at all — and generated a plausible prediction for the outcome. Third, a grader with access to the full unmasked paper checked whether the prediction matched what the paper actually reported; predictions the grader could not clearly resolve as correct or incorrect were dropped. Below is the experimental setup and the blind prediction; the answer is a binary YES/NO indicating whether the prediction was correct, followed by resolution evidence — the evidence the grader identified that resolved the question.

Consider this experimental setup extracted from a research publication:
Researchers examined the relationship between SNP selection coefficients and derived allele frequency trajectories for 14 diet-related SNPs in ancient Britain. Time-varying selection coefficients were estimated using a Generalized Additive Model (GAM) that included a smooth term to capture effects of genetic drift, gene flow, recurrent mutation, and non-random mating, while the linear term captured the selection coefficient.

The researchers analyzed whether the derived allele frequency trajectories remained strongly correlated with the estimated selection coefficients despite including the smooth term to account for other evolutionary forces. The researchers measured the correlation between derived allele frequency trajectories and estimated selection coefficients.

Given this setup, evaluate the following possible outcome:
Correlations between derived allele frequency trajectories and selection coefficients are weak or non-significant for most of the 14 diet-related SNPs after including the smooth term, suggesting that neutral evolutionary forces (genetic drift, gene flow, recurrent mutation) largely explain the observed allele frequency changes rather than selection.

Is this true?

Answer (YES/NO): NO